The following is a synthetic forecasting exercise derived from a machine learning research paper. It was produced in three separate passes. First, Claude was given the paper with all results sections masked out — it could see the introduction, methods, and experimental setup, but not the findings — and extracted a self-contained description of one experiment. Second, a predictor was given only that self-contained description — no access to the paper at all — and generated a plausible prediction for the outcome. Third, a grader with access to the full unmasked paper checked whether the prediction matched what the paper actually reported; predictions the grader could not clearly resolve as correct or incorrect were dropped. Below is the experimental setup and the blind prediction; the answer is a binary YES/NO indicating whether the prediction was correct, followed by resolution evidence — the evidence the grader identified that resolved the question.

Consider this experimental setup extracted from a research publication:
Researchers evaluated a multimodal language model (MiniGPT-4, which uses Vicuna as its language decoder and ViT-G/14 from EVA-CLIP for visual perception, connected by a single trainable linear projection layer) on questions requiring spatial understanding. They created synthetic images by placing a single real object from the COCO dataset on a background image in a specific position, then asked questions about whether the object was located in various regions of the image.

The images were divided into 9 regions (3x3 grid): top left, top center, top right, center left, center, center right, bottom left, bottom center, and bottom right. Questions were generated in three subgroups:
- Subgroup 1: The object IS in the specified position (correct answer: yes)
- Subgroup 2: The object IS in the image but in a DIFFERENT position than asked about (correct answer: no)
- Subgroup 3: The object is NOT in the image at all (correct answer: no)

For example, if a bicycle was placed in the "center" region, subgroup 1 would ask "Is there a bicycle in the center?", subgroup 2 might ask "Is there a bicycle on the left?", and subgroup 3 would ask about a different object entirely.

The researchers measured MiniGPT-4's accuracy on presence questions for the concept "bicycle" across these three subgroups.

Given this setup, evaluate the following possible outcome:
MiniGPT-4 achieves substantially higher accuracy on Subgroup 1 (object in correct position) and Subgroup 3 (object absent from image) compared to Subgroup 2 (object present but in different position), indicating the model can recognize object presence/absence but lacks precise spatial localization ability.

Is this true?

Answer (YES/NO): YES